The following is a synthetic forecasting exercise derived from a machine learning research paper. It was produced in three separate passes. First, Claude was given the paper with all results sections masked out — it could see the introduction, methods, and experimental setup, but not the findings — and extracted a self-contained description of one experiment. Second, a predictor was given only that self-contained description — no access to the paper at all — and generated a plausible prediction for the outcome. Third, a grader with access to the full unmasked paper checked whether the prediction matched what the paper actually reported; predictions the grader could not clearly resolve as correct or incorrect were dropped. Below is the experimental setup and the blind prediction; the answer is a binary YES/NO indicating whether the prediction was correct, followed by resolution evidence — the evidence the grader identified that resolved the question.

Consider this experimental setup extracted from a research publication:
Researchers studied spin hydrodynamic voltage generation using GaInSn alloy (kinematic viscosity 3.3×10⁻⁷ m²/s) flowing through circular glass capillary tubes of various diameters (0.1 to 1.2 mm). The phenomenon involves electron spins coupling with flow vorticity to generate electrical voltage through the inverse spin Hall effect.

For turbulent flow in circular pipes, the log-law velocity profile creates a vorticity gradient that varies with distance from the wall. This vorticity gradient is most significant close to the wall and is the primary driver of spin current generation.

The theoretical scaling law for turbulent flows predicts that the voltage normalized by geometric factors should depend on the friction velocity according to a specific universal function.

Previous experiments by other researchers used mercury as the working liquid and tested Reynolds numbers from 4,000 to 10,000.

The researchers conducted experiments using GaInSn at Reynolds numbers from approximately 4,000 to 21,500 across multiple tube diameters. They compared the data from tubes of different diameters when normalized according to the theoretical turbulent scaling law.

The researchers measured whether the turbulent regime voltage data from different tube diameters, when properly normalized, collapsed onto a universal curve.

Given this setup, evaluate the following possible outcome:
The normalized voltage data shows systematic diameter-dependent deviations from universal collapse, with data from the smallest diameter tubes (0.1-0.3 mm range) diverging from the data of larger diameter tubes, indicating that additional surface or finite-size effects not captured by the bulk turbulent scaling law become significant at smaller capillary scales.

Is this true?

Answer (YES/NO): NO